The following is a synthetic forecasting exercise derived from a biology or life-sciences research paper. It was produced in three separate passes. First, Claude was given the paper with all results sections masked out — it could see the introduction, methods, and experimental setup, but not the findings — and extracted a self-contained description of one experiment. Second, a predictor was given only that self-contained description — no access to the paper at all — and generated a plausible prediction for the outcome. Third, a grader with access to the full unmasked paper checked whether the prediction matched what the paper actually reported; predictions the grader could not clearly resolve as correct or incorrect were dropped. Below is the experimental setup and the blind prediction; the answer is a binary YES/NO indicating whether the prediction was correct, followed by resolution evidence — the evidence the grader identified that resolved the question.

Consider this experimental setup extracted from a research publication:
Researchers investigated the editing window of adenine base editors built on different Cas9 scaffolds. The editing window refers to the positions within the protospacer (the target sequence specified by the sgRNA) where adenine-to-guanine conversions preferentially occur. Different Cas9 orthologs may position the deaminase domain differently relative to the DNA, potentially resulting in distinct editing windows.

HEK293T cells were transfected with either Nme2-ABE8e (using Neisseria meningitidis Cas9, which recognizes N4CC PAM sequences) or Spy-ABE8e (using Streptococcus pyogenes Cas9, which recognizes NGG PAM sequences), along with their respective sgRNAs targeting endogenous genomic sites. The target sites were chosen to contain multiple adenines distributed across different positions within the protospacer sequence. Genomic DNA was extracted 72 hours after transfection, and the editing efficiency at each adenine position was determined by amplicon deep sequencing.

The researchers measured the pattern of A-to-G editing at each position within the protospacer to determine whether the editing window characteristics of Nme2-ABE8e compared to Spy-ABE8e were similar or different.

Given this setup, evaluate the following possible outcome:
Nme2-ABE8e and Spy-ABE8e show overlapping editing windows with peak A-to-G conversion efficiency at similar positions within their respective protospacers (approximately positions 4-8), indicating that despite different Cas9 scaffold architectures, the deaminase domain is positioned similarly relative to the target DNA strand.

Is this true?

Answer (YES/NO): NO